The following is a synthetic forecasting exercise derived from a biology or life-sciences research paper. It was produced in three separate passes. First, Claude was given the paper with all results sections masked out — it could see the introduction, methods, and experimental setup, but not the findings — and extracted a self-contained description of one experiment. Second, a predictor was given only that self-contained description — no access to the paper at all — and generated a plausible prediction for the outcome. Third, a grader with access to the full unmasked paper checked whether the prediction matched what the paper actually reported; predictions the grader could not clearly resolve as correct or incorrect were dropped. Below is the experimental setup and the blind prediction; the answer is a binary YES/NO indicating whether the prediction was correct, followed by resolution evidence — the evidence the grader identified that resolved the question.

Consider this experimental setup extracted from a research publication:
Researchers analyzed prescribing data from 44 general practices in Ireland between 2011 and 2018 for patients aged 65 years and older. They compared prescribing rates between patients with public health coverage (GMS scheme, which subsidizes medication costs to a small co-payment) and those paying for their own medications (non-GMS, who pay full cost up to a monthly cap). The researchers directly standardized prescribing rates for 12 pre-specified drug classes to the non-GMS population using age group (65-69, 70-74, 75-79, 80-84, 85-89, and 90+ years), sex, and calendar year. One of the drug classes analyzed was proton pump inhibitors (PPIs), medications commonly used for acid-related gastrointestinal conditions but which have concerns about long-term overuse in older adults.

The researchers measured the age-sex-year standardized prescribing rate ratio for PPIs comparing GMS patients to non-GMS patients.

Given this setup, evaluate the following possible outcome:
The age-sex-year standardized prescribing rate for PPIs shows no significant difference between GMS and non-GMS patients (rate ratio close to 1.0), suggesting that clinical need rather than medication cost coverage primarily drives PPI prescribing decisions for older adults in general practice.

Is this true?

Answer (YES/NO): NO